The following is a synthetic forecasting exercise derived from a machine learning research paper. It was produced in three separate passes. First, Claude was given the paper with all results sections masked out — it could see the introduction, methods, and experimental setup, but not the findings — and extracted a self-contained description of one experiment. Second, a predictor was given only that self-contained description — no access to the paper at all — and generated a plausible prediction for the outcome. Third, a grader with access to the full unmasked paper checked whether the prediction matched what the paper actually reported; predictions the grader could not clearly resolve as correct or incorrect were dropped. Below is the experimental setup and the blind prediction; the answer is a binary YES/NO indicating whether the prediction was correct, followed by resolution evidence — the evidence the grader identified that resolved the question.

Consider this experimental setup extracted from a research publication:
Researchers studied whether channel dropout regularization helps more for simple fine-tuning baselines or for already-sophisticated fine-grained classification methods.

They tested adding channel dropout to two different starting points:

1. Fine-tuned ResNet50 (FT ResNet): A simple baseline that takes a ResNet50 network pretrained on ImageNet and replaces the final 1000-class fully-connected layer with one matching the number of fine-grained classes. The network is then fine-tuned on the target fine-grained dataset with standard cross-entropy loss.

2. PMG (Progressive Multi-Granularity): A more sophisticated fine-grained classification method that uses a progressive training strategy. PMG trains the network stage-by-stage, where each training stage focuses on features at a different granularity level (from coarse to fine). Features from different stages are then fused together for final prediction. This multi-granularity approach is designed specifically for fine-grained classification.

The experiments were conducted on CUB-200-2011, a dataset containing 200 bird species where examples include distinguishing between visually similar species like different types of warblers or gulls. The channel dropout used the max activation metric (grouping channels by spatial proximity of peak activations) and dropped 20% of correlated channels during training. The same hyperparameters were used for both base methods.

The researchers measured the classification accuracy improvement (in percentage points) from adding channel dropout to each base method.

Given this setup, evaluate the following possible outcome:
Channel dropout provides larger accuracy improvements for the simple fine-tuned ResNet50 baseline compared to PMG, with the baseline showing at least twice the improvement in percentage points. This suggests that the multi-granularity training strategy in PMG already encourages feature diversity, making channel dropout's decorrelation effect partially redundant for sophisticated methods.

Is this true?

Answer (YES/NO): NO